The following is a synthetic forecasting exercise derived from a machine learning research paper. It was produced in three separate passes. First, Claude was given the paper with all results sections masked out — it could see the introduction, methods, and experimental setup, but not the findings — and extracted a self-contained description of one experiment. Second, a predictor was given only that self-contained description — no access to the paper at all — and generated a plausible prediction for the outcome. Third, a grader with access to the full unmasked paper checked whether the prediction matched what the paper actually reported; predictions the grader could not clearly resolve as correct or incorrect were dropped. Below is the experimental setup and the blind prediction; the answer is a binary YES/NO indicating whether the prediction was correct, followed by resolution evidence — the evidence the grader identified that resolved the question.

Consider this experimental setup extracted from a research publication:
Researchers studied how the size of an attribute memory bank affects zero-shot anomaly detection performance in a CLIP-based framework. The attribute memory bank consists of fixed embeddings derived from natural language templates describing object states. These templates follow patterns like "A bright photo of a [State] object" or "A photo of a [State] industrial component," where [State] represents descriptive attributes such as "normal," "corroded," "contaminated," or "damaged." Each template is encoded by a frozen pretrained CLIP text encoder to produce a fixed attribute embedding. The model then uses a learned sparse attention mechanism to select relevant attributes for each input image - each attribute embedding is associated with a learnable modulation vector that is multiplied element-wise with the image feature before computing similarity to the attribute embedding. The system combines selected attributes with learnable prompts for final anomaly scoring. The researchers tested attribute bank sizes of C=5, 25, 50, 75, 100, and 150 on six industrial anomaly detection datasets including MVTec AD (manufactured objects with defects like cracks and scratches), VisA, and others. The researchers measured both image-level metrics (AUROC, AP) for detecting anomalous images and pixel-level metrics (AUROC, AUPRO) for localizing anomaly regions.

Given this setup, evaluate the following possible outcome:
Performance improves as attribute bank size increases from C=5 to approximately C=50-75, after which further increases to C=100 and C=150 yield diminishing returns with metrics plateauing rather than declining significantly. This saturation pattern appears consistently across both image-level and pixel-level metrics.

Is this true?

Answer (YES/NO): YES